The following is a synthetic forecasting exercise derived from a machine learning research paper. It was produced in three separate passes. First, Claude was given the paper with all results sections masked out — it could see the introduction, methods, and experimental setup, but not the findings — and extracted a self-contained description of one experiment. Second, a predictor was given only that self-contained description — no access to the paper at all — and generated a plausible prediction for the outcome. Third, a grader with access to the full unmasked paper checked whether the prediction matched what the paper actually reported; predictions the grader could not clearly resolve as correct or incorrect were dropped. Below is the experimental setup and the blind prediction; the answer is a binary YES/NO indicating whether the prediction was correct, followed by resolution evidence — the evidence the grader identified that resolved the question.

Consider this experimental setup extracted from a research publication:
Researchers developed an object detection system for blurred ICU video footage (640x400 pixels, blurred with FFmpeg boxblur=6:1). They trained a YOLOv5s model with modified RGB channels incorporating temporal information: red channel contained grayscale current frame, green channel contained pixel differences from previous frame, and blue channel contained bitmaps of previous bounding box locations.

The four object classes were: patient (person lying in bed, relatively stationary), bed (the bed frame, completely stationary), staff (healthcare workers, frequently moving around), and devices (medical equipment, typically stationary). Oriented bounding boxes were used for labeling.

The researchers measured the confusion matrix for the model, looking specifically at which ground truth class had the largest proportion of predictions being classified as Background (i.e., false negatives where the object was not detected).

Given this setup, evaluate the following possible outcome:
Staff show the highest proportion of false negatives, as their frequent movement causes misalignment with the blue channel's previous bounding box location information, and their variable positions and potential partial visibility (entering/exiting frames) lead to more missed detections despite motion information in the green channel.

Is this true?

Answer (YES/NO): YES